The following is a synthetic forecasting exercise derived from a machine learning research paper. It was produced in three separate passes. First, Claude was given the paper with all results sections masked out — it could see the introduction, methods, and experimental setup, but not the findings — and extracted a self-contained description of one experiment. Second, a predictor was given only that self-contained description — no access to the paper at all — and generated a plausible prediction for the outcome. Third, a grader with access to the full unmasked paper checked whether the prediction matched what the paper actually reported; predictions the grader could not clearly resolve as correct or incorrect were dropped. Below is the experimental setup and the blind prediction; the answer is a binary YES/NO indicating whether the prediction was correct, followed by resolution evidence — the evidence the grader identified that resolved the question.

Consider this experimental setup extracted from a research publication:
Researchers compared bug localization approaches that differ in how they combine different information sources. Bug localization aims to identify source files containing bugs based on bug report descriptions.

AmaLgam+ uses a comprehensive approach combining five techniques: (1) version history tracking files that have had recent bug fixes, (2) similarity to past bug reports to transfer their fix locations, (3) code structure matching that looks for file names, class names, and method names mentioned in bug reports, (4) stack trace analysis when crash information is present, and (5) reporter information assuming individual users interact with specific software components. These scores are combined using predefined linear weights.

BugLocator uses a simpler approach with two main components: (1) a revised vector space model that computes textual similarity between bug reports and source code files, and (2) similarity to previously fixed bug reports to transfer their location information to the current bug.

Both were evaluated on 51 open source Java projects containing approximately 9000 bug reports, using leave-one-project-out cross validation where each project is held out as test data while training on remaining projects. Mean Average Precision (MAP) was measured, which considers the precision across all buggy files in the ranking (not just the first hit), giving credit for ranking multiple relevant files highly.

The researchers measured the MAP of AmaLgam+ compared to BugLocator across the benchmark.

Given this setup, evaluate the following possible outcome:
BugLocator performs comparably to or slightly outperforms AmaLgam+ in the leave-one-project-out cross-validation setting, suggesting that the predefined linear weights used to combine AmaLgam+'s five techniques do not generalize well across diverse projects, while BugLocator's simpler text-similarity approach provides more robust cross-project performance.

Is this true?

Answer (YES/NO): NO